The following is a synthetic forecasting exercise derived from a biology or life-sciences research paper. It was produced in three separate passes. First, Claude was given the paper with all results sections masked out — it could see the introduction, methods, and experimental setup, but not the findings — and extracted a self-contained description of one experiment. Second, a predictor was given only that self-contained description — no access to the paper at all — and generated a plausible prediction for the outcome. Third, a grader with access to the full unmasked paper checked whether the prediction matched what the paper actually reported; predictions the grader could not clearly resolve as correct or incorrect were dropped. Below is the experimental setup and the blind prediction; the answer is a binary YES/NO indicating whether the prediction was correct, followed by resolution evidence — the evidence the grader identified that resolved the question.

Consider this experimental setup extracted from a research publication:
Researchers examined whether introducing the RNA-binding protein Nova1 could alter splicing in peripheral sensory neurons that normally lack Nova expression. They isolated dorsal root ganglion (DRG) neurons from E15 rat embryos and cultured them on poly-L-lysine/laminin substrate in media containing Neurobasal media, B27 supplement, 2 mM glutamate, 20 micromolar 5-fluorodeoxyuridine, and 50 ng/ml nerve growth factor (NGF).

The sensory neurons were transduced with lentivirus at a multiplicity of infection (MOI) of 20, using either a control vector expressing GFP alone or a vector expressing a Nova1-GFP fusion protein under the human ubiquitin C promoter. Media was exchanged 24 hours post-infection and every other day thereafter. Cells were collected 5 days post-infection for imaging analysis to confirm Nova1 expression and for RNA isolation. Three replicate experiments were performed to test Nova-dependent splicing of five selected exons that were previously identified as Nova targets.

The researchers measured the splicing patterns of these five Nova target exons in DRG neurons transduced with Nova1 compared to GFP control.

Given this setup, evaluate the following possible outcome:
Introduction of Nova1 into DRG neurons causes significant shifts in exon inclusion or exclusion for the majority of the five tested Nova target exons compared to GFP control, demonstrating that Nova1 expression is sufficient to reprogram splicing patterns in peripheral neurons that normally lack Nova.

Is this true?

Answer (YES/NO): YES